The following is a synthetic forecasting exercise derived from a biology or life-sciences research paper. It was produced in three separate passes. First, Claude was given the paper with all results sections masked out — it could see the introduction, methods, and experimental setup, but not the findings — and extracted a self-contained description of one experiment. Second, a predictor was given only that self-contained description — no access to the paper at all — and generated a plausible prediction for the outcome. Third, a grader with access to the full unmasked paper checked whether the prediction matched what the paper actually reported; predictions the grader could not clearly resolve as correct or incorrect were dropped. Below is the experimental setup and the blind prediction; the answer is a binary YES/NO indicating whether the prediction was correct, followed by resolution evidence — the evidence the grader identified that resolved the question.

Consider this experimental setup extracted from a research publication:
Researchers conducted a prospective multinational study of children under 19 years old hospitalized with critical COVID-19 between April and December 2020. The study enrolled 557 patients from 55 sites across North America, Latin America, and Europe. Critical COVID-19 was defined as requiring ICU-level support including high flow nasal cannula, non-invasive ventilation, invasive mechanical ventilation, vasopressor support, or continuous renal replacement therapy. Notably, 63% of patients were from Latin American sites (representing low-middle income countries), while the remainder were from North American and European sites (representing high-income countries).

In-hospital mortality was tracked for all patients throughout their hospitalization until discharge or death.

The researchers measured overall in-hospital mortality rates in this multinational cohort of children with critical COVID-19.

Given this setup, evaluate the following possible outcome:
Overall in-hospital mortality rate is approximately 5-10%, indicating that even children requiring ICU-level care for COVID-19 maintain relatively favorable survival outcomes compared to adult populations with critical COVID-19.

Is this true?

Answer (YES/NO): YES